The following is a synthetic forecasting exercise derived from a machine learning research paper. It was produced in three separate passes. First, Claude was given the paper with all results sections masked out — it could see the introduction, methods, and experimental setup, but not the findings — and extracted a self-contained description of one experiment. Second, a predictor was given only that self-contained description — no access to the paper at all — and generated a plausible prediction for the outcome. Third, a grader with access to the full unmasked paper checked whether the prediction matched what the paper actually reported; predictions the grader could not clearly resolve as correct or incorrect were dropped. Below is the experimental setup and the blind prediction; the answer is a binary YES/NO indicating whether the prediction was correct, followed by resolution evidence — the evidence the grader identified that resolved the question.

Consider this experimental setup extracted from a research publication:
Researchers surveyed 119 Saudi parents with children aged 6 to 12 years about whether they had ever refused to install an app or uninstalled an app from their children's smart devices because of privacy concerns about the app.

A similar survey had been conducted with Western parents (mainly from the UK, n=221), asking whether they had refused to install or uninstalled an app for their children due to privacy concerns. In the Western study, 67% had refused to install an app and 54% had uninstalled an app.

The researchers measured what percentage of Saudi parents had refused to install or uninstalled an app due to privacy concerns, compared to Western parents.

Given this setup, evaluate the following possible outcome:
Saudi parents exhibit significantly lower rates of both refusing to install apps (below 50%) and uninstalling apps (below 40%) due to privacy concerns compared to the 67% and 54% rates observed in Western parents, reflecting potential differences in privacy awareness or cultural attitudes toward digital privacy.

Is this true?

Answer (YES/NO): NO